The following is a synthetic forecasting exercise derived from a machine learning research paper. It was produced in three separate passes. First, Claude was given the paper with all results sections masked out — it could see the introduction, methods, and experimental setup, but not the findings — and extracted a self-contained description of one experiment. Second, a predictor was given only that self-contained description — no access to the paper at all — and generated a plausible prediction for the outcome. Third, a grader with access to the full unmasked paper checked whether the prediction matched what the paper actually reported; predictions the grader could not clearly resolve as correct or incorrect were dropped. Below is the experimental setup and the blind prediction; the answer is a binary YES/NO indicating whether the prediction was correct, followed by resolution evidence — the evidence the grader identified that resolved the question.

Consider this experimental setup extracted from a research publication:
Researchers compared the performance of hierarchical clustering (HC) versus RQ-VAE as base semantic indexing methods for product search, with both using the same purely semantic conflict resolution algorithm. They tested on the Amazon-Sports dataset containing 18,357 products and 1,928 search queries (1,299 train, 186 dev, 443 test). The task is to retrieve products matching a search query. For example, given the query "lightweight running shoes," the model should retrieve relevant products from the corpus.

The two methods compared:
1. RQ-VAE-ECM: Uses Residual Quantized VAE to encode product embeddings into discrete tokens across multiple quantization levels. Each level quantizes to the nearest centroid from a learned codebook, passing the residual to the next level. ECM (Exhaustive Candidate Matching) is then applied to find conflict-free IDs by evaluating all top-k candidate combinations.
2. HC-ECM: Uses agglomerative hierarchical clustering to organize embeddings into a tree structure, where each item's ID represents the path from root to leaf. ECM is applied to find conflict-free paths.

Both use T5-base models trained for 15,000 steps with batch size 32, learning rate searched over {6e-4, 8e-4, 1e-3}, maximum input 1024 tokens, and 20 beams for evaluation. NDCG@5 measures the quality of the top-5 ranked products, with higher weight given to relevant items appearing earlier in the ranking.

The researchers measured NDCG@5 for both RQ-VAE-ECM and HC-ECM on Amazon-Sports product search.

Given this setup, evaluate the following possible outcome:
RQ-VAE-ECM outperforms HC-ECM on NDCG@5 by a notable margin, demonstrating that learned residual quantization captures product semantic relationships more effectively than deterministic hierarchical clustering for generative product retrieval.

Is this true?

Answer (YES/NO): YES